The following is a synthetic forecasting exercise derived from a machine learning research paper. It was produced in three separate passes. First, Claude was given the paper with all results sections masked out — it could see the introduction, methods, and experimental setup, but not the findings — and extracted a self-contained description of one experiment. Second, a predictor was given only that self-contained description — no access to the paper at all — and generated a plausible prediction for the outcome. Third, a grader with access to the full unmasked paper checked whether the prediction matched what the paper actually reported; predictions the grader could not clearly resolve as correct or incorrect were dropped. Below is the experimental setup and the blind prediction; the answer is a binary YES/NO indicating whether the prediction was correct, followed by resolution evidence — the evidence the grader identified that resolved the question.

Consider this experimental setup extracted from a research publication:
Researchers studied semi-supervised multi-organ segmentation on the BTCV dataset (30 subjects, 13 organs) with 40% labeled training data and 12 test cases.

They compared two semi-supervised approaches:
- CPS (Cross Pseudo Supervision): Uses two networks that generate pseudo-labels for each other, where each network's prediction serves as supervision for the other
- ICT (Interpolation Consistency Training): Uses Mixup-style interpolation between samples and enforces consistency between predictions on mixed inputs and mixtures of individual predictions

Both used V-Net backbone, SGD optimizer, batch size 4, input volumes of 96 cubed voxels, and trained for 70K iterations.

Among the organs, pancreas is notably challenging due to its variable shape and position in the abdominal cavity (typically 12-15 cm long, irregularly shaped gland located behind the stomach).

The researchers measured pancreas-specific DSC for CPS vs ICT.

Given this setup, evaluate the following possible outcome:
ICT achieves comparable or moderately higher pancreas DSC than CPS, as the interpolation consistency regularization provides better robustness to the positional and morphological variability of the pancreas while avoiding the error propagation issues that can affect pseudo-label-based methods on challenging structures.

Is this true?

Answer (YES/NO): NO